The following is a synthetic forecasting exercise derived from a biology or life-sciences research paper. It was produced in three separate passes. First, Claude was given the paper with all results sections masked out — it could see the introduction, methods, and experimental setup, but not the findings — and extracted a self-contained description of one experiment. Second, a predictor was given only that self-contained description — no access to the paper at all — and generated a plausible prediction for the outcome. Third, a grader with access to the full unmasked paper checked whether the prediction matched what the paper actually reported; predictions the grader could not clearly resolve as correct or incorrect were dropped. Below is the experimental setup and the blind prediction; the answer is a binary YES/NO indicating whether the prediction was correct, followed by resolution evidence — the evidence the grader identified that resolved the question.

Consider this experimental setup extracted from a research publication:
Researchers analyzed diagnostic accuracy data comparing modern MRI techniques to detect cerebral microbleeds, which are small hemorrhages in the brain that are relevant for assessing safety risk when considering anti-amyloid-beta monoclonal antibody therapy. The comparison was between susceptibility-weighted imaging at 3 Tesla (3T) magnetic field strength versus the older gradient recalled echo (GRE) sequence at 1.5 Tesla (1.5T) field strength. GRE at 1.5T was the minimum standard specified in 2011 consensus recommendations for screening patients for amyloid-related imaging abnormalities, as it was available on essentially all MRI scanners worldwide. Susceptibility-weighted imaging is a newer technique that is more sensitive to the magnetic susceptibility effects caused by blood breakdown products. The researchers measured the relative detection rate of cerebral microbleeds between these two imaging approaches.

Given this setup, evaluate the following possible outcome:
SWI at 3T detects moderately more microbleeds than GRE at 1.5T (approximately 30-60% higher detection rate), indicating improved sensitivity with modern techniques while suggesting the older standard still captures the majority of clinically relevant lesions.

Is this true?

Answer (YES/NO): NO